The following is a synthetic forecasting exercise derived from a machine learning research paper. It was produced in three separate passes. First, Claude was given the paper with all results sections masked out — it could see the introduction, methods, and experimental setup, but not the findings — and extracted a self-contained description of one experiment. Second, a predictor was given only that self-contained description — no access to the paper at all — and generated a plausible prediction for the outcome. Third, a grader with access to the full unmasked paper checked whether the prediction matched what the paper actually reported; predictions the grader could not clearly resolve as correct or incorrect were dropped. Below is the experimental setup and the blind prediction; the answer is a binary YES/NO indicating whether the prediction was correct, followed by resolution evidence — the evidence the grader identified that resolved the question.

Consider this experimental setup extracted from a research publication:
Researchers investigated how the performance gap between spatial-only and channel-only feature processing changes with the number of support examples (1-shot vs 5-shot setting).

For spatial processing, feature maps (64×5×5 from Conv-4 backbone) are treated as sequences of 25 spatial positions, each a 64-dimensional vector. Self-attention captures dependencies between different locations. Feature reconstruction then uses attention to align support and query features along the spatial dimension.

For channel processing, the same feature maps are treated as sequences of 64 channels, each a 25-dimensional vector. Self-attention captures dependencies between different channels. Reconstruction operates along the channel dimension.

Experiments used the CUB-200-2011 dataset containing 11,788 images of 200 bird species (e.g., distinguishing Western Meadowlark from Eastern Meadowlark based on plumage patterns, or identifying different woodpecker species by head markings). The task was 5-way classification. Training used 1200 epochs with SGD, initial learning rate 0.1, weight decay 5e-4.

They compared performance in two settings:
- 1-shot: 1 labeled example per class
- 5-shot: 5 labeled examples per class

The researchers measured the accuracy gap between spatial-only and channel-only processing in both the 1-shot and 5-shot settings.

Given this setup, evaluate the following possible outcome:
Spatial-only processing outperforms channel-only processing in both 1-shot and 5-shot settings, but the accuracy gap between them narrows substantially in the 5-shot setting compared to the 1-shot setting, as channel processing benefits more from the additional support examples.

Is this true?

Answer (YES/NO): NO